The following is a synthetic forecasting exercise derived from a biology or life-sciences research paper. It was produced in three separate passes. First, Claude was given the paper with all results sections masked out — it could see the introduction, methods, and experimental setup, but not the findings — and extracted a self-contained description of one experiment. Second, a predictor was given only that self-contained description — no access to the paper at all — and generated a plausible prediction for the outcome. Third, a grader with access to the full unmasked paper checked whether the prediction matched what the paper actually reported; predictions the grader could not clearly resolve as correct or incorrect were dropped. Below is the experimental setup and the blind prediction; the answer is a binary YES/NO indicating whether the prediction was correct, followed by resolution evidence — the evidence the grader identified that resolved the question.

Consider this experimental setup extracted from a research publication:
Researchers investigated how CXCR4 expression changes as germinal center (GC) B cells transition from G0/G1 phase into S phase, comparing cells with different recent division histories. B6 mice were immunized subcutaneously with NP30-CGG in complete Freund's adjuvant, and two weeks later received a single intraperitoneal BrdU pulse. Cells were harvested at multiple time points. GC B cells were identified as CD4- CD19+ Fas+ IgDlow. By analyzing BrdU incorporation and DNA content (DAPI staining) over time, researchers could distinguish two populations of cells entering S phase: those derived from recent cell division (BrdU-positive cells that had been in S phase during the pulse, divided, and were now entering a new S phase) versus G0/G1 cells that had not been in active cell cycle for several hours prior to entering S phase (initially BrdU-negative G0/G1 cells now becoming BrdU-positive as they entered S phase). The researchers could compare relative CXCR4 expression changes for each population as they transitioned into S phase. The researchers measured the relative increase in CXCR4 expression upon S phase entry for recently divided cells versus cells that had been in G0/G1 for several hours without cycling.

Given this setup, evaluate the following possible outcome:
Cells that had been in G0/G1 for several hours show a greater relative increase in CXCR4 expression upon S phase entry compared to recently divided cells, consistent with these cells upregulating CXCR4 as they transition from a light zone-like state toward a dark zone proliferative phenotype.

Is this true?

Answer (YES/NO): YES